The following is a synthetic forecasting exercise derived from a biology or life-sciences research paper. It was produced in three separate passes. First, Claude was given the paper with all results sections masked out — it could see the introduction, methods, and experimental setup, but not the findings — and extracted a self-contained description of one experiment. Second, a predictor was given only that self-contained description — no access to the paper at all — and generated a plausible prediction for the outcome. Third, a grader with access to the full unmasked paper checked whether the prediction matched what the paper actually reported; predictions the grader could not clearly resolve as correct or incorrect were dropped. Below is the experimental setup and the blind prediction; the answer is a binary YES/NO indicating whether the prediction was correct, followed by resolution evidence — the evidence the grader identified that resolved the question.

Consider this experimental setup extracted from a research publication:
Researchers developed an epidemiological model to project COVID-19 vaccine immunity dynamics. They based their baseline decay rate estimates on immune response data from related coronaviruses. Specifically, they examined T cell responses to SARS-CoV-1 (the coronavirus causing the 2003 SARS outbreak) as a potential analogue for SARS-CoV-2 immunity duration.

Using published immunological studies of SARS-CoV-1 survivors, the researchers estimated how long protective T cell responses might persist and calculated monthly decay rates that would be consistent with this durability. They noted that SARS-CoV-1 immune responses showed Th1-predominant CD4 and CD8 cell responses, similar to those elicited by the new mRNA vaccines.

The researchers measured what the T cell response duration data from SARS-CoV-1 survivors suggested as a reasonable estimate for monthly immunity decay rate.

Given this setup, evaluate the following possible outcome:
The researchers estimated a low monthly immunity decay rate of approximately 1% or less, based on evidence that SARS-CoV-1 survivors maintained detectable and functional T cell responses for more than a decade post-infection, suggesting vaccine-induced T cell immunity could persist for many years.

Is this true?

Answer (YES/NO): NO